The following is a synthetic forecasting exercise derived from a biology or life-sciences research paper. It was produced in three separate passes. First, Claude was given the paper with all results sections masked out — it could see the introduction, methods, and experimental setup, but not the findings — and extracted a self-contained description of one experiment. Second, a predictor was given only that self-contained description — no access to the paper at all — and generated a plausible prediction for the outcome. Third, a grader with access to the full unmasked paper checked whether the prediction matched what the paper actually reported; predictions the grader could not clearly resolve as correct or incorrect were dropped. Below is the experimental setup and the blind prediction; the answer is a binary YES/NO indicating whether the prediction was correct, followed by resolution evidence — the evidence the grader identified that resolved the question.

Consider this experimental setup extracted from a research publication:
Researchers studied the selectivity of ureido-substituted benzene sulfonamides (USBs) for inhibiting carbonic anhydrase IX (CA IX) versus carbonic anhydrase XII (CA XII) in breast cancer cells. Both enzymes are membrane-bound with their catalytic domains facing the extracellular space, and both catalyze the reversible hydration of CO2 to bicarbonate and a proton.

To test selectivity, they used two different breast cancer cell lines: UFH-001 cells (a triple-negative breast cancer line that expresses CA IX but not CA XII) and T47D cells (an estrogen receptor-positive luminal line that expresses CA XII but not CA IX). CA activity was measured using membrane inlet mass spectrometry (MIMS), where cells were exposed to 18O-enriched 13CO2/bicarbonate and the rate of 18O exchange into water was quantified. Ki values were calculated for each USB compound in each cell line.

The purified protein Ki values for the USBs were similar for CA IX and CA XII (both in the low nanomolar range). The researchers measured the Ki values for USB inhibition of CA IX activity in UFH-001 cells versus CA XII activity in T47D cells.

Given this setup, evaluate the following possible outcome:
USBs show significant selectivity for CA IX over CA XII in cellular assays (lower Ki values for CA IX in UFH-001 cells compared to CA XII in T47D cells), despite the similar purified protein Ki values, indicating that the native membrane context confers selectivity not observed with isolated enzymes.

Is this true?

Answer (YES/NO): YES